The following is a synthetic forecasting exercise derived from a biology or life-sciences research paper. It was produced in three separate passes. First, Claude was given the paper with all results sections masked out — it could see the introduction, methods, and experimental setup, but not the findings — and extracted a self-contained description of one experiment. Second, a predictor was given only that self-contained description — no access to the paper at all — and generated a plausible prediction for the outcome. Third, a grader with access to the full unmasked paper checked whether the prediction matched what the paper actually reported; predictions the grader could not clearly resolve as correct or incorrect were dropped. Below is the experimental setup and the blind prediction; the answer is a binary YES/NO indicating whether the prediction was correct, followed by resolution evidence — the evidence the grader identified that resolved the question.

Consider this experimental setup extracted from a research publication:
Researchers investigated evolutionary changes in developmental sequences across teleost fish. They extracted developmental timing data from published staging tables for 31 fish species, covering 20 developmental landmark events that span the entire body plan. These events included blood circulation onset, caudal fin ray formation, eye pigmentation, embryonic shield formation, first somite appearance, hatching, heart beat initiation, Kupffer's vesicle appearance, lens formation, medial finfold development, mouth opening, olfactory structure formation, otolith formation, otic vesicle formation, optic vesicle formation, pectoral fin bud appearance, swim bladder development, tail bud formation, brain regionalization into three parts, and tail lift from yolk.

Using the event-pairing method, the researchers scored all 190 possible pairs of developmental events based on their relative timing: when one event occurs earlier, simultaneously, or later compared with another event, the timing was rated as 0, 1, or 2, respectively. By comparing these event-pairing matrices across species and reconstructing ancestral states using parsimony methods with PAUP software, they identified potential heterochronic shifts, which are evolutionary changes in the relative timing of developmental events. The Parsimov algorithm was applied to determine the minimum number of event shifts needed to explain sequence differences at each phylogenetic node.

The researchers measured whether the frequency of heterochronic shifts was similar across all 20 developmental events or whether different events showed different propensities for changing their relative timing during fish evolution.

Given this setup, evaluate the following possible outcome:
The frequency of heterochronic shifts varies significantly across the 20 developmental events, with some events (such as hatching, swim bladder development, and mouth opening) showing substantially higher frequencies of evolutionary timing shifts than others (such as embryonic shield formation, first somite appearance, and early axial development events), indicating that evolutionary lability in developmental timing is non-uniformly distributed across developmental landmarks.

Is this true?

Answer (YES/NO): YES